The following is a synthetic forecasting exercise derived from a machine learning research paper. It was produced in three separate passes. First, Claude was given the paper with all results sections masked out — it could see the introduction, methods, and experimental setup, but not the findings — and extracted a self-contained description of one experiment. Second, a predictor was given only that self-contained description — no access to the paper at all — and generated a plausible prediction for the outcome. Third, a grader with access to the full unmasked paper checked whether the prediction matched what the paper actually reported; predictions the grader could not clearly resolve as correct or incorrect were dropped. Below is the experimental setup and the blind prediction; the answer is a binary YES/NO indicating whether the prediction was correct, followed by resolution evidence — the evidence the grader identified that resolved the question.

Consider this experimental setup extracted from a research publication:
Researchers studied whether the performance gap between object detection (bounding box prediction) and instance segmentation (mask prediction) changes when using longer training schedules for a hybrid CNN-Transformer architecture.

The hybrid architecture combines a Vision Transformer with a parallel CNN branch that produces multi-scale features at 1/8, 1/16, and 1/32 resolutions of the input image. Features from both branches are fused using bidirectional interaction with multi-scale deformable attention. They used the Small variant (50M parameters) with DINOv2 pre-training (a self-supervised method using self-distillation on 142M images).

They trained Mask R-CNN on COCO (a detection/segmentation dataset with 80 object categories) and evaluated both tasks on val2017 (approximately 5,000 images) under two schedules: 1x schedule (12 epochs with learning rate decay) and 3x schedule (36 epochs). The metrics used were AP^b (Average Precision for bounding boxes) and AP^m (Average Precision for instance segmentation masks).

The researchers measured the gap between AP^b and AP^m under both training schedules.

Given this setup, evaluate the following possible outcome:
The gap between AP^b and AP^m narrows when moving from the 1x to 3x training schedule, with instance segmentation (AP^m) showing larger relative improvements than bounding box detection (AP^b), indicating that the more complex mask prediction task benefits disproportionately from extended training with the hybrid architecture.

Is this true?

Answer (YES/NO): NO